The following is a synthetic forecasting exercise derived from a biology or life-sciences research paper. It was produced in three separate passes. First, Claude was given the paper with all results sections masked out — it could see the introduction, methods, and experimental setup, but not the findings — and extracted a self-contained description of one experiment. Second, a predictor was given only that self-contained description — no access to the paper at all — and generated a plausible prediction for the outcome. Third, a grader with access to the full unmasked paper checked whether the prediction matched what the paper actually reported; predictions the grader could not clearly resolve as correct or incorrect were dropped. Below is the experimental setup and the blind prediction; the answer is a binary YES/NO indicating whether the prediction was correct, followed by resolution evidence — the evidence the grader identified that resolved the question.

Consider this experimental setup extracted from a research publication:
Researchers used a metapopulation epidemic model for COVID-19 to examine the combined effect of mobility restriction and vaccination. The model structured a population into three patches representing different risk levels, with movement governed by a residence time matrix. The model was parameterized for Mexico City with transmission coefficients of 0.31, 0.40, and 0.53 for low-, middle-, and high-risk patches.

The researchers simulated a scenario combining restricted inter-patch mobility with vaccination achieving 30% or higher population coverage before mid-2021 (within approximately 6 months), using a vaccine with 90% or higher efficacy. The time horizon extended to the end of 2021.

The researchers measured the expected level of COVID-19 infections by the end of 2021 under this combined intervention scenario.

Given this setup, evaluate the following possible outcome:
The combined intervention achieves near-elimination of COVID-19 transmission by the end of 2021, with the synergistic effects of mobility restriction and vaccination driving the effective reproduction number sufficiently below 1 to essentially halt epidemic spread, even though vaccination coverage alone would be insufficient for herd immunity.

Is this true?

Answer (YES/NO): YES